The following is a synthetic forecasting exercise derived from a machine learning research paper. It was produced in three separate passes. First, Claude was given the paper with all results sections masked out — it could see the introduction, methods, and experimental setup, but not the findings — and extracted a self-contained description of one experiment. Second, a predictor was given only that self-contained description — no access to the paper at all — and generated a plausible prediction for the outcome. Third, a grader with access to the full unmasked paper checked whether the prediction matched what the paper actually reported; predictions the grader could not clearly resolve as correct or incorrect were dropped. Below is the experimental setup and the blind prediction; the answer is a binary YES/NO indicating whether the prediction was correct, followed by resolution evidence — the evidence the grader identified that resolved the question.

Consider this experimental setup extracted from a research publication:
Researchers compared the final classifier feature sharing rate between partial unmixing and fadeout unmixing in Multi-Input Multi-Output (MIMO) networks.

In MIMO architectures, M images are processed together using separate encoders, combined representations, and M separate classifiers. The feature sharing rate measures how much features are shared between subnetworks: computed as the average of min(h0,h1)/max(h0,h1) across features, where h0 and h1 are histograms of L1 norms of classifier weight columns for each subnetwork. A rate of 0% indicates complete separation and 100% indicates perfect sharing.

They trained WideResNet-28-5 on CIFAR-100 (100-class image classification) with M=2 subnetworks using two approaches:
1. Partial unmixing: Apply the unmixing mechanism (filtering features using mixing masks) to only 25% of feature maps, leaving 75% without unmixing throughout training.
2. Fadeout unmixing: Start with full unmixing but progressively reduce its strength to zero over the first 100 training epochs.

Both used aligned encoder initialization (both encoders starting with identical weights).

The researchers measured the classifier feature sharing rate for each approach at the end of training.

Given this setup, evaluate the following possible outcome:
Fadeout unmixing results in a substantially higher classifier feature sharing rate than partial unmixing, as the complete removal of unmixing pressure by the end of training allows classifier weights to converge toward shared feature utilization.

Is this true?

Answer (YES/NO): NO